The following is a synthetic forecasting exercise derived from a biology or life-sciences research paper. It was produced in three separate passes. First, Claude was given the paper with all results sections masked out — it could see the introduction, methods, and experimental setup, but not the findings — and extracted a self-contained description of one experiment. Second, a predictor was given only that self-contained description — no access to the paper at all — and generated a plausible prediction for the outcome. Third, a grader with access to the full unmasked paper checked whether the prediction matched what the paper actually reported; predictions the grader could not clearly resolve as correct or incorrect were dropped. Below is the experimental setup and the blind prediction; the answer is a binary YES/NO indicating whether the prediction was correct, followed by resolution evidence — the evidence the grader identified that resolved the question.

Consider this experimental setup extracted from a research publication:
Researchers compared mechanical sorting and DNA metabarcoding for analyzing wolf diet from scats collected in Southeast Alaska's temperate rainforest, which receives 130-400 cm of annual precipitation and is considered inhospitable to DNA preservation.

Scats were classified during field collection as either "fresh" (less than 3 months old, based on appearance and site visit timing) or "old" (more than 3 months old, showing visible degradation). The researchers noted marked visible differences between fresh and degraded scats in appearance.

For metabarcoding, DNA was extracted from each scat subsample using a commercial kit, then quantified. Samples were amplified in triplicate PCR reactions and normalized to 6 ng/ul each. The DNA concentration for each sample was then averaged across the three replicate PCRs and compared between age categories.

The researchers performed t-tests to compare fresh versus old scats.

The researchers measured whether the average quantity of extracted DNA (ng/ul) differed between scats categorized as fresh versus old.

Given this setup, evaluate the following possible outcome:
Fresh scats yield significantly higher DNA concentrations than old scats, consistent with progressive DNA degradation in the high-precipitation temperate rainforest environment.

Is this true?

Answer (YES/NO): NO